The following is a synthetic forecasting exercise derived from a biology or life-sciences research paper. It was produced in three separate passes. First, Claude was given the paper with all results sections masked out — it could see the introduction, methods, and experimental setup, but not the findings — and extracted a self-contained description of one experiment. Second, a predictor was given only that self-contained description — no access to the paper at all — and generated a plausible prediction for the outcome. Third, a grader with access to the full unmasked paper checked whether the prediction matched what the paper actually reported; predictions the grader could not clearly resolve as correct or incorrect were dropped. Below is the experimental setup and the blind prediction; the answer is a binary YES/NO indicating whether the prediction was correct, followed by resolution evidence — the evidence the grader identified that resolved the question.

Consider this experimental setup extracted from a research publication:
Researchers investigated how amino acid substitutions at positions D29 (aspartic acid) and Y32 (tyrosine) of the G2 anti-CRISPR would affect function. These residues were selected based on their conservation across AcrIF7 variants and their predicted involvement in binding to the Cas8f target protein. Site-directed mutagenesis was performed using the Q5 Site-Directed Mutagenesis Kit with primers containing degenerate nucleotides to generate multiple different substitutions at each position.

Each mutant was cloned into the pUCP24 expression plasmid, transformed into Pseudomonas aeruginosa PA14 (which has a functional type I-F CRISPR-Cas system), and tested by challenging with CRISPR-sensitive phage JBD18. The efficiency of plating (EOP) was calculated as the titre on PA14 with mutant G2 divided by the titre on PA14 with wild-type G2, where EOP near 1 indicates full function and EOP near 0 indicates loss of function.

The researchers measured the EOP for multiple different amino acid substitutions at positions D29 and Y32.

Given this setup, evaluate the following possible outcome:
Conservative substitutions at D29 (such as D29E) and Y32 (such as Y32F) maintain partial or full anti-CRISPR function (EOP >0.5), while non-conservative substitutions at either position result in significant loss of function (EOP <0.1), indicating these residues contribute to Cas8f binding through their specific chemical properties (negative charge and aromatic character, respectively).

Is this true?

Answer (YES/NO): NO